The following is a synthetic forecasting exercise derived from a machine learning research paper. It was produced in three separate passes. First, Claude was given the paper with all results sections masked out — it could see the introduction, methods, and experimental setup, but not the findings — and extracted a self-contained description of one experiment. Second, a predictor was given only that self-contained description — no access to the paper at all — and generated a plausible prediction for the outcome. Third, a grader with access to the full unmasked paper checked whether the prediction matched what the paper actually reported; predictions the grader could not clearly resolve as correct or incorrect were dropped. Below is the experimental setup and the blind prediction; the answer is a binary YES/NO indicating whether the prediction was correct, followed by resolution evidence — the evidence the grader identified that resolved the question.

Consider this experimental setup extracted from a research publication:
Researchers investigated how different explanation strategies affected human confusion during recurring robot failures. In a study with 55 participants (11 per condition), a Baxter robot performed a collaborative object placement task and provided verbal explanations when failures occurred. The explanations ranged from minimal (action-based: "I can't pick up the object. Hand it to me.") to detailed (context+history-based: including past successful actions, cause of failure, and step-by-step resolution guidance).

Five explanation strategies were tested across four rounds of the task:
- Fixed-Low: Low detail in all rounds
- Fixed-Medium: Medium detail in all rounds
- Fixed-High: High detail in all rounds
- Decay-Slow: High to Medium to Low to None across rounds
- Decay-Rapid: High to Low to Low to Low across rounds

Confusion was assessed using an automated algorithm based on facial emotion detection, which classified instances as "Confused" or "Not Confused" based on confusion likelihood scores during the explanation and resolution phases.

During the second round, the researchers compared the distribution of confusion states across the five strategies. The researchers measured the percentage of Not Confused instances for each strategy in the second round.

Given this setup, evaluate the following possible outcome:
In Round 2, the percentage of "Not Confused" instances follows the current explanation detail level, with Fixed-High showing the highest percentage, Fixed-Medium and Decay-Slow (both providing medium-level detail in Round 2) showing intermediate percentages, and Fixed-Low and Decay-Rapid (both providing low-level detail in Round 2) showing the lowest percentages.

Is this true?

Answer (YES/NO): NO